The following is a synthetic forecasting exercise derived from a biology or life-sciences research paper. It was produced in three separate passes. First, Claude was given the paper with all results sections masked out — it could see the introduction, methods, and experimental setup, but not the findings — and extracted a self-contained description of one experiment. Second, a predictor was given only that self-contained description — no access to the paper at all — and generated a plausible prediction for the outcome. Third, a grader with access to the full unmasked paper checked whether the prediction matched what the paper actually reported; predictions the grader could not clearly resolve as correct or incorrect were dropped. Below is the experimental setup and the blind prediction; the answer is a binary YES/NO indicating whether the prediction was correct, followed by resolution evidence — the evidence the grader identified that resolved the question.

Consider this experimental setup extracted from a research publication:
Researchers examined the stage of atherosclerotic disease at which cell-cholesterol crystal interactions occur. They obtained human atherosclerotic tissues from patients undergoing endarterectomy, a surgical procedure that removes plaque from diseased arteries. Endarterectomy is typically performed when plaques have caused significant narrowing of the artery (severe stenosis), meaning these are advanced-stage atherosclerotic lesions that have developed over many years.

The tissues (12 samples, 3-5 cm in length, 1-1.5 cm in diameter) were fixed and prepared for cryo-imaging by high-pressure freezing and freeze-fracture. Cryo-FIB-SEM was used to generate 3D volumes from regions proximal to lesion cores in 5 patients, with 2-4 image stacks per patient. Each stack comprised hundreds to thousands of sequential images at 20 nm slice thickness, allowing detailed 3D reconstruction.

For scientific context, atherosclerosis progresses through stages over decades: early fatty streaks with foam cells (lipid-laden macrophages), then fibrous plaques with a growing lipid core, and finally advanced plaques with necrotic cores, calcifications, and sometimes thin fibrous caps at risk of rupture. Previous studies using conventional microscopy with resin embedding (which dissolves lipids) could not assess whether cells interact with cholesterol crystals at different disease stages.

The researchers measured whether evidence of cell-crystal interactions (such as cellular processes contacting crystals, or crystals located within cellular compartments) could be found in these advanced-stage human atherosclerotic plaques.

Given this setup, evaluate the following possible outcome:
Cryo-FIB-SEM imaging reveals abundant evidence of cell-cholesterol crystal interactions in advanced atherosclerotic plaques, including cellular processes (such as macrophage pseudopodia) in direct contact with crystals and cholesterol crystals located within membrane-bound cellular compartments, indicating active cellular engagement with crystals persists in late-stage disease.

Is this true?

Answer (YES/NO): YES